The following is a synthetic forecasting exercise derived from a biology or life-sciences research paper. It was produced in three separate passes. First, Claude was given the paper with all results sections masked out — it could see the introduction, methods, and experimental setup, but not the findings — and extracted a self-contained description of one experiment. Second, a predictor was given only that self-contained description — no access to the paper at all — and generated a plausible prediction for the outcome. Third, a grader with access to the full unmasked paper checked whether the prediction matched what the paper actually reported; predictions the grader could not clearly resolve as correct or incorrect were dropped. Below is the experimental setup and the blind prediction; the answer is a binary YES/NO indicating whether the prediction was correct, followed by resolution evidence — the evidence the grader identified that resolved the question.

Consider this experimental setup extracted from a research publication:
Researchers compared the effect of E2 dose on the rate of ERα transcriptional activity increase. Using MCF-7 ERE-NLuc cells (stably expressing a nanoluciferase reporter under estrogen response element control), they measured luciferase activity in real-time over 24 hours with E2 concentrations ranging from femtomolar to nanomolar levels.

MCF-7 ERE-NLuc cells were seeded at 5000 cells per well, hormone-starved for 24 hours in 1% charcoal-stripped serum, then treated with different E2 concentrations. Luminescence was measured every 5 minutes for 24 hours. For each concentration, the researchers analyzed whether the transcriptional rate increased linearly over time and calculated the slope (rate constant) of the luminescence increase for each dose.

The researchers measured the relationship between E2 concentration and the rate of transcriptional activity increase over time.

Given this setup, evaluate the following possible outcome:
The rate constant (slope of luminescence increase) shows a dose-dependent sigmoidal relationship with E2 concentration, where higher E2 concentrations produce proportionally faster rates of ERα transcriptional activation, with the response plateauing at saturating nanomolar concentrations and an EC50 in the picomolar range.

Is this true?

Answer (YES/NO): NO